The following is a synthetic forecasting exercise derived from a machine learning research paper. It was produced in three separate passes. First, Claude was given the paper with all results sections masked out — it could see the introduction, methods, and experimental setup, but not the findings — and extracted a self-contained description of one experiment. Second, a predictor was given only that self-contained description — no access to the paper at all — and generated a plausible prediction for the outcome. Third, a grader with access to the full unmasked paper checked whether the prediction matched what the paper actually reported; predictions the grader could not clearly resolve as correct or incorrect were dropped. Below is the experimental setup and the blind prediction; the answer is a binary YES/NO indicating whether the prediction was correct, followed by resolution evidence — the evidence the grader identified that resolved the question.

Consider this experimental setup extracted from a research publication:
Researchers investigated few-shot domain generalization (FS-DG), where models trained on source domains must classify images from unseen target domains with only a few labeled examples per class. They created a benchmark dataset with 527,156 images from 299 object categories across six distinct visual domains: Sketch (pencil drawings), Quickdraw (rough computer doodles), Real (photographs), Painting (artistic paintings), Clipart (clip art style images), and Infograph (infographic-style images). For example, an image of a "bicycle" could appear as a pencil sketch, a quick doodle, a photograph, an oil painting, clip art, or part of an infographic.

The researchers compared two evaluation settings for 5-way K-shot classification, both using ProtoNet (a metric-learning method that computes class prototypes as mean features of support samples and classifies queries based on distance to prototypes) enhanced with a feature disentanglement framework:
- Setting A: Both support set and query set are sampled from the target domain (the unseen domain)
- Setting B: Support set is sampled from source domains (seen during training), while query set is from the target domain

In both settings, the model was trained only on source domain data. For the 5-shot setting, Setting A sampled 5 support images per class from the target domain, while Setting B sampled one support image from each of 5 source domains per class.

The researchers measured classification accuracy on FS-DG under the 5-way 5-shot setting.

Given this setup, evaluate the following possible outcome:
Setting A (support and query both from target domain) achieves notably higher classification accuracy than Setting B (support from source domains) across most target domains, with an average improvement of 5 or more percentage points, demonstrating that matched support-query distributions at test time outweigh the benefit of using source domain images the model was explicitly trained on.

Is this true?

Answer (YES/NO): NO